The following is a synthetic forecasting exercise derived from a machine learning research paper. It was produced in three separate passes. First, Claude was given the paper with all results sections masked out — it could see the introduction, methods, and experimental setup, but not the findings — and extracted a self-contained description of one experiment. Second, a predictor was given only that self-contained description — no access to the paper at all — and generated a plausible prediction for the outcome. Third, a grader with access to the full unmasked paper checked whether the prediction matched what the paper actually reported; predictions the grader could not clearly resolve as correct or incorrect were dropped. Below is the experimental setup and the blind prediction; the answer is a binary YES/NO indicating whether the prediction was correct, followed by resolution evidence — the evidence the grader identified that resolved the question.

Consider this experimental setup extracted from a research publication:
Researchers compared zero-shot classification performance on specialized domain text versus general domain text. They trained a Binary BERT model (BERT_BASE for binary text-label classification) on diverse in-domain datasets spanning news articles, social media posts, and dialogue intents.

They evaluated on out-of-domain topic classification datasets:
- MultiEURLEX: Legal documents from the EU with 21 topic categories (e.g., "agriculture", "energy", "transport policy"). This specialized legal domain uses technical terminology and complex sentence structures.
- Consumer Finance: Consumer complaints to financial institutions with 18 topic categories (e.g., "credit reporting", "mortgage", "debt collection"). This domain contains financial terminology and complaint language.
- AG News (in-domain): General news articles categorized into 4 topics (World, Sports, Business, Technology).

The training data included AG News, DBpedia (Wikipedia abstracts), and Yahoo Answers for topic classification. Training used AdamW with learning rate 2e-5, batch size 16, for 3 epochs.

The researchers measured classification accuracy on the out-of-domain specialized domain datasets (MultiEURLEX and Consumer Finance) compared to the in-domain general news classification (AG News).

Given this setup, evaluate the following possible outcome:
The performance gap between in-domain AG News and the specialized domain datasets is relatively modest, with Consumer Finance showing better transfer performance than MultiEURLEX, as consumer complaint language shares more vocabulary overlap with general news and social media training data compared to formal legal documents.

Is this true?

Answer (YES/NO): NO